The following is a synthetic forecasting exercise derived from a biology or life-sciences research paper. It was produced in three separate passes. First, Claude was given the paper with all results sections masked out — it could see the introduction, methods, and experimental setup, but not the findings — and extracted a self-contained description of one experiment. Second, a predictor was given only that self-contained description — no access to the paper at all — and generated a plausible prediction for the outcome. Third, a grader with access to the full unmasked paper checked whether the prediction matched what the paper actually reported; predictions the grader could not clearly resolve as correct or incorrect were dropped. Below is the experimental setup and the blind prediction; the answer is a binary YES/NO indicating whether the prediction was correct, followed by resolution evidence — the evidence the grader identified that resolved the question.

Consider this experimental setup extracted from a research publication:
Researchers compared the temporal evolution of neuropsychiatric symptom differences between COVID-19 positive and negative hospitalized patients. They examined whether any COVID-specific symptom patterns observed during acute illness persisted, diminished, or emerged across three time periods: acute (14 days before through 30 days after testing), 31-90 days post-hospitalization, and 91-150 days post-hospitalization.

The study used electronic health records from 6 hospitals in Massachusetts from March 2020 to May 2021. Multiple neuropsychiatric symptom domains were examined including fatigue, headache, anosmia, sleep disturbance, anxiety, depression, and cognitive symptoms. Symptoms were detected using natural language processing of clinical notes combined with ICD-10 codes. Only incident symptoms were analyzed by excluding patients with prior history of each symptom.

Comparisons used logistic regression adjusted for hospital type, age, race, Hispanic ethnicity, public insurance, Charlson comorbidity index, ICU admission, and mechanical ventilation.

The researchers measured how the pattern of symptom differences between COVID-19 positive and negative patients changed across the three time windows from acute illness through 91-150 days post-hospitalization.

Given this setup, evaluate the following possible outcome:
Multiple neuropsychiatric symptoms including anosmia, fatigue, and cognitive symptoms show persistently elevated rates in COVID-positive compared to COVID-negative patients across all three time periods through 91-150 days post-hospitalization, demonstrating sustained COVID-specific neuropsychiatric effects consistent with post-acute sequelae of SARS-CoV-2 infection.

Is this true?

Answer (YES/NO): NO